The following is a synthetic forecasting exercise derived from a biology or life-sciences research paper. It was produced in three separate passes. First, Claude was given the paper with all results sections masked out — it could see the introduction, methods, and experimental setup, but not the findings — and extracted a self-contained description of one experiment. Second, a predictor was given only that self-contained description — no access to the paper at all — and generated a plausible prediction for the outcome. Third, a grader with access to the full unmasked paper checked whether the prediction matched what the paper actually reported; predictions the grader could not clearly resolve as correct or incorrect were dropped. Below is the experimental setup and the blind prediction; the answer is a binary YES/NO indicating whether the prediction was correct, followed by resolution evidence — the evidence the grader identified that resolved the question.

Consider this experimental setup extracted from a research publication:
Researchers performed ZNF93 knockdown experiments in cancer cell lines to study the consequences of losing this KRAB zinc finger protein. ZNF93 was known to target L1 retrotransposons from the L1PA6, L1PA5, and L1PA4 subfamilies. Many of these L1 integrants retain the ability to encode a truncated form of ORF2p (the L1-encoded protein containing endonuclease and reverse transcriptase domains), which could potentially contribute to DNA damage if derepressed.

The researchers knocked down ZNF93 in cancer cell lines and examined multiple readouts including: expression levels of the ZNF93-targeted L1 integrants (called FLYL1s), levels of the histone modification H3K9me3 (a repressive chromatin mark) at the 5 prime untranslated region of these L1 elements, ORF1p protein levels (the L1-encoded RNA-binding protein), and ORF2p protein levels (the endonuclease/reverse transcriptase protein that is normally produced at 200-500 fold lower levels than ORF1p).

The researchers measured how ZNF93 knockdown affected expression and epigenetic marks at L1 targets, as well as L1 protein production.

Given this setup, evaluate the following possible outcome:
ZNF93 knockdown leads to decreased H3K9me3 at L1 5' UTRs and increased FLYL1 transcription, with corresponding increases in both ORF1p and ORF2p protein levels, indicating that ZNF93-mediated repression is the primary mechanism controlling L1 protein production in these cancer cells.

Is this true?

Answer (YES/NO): NO